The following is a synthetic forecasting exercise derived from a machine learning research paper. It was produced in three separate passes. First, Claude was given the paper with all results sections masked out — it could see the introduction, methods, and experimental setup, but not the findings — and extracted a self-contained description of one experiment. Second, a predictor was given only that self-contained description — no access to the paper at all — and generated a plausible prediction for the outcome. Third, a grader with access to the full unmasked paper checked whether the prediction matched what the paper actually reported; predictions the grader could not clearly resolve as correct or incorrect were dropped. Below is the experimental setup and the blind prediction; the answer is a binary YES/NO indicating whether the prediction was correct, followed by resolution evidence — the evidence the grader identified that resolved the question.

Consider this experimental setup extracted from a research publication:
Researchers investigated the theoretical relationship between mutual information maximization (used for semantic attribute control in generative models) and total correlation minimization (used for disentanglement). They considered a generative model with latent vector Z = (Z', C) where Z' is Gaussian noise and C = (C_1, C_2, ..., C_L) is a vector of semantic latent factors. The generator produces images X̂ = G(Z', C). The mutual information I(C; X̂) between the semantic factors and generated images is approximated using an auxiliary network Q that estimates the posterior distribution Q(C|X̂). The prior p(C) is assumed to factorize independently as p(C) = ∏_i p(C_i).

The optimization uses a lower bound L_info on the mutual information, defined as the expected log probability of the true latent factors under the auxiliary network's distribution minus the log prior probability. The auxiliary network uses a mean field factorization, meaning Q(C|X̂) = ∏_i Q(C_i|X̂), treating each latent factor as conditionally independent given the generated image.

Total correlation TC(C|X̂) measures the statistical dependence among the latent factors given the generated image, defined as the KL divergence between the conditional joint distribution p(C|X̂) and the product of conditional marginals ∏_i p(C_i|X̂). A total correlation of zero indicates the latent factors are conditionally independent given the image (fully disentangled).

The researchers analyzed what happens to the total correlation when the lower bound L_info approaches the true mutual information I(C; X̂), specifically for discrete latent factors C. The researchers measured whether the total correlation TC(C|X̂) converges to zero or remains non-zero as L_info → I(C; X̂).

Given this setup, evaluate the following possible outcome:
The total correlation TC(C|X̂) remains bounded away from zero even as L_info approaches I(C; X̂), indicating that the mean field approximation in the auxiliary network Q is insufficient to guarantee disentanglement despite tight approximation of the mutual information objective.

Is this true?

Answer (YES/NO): NO